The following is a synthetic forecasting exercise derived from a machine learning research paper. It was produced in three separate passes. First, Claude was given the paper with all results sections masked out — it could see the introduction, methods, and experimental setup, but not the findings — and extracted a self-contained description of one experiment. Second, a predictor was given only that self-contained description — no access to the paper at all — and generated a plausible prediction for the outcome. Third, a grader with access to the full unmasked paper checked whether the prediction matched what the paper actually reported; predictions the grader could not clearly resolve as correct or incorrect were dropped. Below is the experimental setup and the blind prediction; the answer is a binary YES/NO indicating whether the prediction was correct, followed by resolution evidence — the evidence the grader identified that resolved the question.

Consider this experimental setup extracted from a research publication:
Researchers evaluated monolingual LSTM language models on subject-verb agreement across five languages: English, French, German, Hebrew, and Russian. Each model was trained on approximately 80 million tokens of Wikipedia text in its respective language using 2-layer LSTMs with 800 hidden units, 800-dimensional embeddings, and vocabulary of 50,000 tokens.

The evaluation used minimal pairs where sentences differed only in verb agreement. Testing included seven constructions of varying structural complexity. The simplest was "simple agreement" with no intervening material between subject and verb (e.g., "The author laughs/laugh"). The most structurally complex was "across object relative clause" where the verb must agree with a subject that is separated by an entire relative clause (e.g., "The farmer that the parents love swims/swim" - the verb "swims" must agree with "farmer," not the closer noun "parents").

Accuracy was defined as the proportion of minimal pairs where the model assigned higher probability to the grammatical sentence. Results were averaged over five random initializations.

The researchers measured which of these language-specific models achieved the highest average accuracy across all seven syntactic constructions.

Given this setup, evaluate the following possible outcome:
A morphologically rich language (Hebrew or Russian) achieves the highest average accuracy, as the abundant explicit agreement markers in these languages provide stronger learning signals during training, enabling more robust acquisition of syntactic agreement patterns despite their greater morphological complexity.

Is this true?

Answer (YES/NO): NO